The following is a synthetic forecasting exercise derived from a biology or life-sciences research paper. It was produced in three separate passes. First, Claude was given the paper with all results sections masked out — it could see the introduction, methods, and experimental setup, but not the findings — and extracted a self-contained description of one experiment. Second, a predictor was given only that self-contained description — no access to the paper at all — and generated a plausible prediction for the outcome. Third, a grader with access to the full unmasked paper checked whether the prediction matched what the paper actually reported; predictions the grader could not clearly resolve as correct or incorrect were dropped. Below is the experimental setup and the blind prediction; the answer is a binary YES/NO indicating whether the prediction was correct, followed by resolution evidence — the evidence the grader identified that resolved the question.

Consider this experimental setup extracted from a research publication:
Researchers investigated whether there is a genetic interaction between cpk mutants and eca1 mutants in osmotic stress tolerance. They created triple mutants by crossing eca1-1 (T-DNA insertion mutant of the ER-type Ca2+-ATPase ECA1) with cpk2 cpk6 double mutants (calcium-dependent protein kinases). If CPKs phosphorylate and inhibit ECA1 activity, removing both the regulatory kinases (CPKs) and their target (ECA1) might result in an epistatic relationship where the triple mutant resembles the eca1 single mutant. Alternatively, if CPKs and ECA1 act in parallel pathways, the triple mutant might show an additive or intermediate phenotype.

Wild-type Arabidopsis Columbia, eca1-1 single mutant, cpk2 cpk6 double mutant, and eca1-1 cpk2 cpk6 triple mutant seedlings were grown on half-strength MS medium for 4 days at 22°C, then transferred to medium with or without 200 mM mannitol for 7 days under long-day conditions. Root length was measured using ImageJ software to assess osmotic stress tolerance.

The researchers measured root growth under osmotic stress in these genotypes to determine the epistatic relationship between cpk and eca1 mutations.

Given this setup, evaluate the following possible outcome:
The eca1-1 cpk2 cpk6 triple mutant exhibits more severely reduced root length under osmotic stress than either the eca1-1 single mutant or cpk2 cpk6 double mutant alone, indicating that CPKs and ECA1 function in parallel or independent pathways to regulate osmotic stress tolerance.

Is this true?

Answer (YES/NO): YES